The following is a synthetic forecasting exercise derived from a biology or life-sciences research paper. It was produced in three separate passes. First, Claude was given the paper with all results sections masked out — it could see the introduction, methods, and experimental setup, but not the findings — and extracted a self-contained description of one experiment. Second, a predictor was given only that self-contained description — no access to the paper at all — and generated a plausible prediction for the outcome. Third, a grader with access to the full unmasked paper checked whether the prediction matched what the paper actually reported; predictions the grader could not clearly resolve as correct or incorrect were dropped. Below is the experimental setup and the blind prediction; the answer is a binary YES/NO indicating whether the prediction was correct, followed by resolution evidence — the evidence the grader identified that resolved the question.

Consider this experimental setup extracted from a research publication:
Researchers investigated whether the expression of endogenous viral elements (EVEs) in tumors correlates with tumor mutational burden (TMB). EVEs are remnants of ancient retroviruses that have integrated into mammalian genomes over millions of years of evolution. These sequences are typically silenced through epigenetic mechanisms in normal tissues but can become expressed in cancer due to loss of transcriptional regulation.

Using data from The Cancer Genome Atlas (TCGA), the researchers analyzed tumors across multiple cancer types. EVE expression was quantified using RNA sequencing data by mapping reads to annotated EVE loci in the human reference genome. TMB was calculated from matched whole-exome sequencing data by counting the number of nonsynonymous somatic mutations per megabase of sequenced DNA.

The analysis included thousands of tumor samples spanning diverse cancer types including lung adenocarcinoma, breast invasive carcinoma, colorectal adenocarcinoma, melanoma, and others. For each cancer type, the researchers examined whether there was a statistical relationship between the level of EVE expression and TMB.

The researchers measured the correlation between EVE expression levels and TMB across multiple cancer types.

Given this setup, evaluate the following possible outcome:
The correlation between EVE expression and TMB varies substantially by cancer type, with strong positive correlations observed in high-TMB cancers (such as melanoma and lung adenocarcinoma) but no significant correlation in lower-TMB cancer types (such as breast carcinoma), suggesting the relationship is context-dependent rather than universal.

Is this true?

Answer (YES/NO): NO